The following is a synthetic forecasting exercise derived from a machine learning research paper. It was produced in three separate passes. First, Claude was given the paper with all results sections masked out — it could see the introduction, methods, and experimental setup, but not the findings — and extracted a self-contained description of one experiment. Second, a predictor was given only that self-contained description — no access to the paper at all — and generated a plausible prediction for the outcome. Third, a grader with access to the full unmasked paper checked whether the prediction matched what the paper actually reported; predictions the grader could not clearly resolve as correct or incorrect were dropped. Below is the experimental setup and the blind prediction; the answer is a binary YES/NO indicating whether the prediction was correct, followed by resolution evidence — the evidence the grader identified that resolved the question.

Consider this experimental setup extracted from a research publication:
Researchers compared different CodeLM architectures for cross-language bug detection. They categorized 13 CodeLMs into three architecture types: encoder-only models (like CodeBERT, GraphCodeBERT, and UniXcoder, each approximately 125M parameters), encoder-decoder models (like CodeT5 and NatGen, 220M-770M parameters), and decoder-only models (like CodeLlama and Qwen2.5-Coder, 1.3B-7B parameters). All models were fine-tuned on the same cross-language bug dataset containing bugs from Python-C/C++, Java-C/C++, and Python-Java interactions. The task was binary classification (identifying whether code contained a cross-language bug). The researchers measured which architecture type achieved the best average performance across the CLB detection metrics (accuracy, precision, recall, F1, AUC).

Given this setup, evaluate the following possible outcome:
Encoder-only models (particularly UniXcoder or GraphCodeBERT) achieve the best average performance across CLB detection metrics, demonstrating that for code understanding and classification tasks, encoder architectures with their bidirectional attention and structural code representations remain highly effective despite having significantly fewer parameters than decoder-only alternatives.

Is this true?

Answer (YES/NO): YES